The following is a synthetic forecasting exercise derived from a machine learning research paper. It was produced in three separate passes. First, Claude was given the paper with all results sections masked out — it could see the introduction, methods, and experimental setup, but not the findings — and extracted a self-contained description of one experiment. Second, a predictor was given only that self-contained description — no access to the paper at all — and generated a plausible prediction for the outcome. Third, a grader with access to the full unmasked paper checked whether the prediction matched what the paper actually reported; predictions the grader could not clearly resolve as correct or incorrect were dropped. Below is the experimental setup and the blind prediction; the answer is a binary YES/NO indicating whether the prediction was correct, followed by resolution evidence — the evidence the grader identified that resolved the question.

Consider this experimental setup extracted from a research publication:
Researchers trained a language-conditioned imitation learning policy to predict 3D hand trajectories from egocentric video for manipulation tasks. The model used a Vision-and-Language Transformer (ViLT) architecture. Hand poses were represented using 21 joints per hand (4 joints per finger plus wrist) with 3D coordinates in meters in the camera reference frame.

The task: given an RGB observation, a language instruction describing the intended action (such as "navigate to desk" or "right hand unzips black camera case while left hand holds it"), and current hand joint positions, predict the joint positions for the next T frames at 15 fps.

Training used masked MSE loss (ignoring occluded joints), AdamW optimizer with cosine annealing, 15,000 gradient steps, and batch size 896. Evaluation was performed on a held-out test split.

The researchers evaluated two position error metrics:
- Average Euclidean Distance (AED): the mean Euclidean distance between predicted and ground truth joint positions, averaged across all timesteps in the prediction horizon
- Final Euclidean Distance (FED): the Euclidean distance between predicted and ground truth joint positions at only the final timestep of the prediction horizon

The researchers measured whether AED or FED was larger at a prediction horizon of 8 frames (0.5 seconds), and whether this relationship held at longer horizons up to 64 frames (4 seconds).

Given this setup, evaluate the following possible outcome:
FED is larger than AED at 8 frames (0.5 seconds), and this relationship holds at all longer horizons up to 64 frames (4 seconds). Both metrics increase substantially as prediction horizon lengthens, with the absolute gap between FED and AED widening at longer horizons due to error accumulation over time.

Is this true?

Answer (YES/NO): NO